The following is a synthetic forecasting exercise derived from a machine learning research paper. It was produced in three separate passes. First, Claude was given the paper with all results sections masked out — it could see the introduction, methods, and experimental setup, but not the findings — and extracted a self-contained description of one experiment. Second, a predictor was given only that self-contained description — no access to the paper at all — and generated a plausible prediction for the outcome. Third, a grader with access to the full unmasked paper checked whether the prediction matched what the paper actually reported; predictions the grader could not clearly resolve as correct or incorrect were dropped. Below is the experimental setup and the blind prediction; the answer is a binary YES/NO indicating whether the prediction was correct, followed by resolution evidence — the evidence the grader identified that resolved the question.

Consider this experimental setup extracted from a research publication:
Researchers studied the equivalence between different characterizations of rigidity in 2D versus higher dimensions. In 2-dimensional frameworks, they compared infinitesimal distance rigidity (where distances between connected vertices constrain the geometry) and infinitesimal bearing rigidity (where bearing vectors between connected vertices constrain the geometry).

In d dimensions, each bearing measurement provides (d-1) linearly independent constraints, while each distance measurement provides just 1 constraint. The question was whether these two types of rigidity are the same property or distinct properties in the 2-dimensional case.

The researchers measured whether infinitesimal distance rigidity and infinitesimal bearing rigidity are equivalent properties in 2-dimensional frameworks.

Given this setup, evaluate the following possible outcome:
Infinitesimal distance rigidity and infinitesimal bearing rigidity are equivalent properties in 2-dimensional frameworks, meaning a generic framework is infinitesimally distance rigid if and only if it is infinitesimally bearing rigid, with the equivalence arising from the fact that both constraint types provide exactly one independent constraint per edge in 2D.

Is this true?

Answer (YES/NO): YES